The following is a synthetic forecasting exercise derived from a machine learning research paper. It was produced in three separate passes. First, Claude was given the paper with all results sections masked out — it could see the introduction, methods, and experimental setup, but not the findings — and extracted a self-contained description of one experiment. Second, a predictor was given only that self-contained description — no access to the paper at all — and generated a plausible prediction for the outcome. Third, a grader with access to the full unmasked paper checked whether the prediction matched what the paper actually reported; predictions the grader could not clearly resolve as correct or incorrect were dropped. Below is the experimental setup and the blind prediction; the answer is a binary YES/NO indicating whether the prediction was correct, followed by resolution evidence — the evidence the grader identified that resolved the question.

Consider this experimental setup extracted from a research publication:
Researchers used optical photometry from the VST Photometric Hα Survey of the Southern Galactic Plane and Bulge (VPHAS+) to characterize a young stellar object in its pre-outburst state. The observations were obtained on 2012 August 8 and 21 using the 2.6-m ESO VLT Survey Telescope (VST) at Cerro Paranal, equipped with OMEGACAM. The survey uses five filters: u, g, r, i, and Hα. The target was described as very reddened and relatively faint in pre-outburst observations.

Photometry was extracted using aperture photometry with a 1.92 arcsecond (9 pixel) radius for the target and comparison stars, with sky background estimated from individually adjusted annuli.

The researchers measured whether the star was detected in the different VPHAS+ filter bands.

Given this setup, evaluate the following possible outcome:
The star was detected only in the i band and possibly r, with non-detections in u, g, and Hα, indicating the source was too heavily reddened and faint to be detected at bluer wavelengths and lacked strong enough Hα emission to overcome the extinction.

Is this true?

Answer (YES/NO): NO